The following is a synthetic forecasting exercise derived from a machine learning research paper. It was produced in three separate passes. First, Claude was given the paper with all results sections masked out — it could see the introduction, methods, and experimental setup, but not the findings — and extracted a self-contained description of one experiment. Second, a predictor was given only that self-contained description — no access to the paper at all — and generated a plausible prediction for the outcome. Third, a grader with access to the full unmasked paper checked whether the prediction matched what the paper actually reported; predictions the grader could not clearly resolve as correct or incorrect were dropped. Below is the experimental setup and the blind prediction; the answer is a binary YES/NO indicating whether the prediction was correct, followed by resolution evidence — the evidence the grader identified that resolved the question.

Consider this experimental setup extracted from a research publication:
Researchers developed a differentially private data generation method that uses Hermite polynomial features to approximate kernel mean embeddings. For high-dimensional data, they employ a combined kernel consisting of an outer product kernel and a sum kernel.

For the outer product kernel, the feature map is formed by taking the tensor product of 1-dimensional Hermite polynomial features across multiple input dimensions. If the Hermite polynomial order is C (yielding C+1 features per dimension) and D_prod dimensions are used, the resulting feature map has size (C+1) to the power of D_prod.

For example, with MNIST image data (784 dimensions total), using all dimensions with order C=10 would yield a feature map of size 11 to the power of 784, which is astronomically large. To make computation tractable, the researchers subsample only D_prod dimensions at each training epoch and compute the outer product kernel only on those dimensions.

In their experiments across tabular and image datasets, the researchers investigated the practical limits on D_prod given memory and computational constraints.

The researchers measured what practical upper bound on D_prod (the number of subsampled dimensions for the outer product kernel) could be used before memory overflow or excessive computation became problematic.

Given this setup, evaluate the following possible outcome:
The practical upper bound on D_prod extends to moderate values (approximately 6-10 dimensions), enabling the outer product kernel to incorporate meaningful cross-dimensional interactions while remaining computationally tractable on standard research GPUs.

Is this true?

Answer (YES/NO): NO